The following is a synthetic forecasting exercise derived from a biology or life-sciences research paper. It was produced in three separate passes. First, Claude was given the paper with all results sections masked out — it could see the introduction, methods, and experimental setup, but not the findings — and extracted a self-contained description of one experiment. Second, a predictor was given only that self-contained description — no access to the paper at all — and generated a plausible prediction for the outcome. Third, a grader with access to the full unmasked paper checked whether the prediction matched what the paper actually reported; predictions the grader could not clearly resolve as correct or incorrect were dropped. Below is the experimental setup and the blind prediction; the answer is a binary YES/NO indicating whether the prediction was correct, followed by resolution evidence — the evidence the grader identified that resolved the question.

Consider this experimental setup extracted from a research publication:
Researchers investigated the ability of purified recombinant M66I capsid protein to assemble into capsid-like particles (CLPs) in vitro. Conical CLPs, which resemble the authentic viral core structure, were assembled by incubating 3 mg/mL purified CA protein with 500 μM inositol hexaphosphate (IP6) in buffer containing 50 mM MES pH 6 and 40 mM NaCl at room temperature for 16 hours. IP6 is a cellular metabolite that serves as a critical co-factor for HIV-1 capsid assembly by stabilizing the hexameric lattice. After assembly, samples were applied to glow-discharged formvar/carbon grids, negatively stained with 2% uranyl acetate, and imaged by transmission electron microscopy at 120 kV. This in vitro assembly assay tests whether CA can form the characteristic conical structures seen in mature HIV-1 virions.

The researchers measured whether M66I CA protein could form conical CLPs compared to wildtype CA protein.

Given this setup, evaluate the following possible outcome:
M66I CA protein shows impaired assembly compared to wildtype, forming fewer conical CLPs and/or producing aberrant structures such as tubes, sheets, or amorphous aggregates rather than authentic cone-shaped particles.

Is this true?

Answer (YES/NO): NO